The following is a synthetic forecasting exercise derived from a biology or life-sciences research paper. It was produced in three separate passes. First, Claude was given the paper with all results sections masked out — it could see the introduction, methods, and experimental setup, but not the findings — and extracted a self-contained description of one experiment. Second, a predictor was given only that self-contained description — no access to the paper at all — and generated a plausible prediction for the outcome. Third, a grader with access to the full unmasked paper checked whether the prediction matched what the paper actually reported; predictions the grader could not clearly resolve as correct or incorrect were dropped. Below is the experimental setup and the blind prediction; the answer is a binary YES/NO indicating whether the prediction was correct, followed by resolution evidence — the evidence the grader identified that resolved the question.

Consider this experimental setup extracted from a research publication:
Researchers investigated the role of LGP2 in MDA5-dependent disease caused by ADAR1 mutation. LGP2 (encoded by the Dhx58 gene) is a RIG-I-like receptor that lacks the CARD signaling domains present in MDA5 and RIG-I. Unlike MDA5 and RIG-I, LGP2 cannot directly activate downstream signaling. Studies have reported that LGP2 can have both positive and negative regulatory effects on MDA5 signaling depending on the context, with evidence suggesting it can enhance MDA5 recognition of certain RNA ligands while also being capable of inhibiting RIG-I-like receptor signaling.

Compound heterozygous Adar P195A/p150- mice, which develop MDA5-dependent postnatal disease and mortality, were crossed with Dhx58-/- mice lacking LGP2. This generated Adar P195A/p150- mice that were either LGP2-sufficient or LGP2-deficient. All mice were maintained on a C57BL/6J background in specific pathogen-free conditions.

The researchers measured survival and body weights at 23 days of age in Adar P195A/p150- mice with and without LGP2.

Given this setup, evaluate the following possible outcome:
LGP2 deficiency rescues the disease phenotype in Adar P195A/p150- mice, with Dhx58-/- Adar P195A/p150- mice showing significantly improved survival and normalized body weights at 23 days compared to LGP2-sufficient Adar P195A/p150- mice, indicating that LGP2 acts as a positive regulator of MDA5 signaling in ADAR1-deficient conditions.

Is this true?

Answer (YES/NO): YES